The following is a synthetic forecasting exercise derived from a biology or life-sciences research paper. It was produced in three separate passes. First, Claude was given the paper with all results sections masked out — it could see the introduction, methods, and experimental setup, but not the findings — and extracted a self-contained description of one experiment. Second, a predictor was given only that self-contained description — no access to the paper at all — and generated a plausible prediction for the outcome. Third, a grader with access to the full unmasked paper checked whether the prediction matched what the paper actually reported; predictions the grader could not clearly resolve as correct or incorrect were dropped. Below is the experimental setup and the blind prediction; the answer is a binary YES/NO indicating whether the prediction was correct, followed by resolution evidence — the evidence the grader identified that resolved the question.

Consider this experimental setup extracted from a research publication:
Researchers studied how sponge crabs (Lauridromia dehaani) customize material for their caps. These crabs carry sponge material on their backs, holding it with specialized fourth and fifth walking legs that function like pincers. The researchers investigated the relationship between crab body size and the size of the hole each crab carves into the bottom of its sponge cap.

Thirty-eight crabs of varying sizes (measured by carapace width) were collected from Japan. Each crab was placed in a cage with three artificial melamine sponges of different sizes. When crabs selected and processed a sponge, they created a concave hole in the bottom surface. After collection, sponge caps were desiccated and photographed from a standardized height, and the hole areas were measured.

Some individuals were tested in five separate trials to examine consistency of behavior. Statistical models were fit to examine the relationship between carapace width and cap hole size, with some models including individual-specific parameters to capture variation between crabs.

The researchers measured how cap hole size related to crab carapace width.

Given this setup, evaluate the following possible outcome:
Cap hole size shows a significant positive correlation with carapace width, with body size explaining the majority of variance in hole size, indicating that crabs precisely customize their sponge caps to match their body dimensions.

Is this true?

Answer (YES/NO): NO